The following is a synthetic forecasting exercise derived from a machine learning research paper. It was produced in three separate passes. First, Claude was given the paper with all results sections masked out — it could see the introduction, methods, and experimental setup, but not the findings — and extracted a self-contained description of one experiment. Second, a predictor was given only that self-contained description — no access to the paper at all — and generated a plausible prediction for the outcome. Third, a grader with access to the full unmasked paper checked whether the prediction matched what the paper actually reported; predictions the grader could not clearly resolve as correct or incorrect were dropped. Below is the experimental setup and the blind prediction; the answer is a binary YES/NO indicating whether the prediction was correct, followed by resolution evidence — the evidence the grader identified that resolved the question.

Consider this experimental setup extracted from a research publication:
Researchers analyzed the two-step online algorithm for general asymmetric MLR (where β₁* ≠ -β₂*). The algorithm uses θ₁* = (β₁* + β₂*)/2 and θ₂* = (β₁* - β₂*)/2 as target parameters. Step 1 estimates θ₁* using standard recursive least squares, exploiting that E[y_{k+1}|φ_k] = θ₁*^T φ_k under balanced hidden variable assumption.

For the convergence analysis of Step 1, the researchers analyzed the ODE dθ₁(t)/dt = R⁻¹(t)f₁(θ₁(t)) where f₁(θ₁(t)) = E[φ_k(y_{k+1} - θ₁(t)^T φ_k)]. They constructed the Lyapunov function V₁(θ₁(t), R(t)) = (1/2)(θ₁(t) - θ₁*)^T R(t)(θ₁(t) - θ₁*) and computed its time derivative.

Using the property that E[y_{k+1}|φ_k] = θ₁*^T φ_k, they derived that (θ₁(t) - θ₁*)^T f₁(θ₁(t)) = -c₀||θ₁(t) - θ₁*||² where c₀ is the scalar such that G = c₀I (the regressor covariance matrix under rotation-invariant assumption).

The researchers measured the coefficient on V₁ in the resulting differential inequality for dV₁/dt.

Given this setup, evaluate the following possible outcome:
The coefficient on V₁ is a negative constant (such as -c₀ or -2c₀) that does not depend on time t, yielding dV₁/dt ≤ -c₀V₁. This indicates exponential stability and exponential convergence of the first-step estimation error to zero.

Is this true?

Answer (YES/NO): NO